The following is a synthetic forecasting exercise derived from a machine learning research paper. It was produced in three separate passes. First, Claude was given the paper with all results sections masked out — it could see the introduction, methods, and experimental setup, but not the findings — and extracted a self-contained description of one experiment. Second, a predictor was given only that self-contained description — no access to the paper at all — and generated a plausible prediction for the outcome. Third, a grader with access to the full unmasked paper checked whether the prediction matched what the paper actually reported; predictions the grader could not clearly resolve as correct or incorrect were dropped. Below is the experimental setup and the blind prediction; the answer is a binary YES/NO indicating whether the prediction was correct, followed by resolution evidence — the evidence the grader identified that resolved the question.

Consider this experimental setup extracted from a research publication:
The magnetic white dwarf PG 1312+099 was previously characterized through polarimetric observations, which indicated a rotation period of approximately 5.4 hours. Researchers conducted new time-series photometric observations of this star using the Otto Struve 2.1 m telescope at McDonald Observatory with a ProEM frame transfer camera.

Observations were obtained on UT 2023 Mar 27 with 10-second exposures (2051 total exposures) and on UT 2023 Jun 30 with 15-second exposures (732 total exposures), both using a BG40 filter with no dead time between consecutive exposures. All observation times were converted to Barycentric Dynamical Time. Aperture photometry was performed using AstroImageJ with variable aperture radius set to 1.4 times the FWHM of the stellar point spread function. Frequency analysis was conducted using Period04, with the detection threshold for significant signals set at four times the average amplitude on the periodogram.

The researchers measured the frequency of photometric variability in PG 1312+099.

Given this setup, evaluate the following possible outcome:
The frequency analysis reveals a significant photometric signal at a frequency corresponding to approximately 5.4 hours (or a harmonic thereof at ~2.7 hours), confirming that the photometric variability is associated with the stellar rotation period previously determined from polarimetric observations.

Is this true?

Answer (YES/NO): NO